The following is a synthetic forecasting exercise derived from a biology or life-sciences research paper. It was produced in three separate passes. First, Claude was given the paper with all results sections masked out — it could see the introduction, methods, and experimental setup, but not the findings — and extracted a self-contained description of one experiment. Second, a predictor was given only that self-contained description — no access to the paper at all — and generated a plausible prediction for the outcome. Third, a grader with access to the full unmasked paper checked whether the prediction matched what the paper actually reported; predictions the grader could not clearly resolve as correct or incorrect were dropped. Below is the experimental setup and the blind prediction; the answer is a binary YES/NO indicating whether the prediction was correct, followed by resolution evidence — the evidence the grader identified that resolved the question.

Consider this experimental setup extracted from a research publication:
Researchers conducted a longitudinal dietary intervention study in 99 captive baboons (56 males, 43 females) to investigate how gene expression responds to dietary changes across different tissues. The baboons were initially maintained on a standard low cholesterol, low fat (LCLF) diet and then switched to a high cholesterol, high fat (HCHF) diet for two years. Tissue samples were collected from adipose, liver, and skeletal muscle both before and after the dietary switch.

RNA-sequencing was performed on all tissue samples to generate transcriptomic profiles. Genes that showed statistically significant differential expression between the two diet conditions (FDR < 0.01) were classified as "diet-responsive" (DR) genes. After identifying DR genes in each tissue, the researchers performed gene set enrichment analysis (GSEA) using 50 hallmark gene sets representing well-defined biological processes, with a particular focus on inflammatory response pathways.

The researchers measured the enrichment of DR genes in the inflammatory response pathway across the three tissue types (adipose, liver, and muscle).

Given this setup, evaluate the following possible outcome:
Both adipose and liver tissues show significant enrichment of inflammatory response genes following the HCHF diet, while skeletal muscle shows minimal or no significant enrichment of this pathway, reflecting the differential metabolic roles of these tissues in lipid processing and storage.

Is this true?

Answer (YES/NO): YES